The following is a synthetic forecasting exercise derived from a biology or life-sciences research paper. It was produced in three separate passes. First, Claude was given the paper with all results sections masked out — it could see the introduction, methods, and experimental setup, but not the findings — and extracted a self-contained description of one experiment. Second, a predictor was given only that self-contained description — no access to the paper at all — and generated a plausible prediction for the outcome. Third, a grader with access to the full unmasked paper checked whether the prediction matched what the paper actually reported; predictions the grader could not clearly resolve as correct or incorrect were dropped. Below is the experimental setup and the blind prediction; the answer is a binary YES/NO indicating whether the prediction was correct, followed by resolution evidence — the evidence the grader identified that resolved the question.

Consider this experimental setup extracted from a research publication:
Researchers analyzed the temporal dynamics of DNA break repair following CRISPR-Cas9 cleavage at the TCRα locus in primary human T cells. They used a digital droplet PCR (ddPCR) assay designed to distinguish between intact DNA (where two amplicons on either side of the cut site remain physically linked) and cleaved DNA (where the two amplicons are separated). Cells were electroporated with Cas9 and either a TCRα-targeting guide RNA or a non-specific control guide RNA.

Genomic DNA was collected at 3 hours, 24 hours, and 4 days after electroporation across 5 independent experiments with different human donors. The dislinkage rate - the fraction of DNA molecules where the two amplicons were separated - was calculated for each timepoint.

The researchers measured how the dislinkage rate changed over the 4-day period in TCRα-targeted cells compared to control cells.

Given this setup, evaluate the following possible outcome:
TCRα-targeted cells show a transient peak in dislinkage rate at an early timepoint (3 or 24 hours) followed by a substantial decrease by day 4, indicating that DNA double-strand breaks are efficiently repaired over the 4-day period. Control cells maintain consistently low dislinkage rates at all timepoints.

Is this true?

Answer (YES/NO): NO